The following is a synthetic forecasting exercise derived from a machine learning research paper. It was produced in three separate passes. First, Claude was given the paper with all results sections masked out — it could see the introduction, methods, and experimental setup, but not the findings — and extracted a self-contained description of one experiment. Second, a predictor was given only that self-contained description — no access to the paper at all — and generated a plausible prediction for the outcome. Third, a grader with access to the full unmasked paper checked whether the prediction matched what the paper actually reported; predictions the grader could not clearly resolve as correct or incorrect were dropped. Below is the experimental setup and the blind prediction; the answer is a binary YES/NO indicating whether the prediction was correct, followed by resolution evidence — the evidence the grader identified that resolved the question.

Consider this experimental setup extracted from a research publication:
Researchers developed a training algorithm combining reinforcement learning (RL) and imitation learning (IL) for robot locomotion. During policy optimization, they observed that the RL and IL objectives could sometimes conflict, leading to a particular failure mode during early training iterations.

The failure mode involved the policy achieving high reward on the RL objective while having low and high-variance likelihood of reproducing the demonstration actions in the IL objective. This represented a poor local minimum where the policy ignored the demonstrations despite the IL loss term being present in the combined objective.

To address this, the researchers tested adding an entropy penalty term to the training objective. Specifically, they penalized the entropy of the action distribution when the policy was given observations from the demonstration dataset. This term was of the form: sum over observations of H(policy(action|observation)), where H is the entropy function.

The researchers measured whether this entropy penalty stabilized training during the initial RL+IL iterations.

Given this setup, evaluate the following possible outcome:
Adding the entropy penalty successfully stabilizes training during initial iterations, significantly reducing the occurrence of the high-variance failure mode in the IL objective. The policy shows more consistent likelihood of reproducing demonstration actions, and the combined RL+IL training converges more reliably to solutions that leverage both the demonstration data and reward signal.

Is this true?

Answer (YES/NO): YES